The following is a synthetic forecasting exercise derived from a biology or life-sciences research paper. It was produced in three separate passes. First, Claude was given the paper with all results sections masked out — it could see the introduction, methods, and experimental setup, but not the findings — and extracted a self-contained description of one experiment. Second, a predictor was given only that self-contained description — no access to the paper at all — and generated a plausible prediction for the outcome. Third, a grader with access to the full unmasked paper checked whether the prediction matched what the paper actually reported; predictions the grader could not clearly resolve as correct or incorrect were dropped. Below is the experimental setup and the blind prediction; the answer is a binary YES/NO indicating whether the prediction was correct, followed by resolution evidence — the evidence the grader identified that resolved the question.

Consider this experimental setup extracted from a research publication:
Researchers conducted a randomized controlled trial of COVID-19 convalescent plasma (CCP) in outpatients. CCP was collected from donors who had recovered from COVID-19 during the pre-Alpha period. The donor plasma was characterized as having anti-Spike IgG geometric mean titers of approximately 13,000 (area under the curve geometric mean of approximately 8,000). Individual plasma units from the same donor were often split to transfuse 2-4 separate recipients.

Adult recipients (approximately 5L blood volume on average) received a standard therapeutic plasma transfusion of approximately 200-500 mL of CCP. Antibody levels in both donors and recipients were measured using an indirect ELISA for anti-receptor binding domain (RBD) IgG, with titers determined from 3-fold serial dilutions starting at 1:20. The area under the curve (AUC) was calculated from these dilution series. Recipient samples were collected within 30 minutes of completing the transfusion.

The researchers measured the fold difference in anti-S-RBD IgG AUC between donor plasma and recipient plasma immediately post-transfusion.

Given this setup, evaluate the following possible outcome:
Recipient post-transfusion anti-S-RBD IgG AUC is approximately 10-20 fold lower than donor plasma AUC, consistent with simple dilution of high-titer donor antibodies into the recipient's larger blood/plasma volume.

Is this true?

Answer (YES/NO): NO